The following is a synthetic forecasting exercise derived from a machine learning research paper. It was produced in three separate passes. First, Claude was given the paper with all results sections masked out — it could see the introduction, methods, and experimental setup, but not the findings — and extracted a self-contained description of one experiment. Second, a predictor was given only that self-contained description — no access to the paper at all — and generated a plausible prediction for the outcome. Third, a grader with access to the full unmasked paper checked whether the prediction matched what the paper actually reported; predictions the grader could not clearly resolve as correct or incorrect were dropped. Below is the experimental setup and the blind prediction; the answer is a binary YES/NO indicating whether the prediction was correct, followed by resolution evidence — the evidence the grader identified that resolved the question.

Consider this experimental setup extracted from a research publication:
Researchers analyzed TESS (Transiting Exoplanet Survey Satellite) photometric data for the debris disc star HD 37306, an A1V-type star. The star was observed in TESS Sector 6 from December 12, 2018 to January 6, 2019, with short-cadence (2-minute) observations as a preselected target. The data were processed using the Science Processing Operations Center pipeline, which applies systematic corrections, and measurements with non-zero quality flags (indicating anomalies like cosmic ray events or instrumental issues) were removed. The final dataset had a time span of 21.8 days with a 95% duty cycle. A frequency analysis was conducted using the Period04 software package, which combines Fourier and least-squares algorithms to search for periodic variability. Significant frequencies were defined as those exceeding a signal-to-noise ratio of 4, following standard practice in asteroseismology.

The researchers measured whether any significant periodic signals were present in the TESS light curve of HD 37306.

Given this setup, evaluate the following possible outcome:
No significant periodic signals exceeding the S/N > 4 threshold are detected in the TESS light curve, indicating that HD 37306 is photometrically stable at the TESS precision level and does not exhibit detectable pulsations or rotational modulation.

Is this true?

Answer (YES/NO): YES